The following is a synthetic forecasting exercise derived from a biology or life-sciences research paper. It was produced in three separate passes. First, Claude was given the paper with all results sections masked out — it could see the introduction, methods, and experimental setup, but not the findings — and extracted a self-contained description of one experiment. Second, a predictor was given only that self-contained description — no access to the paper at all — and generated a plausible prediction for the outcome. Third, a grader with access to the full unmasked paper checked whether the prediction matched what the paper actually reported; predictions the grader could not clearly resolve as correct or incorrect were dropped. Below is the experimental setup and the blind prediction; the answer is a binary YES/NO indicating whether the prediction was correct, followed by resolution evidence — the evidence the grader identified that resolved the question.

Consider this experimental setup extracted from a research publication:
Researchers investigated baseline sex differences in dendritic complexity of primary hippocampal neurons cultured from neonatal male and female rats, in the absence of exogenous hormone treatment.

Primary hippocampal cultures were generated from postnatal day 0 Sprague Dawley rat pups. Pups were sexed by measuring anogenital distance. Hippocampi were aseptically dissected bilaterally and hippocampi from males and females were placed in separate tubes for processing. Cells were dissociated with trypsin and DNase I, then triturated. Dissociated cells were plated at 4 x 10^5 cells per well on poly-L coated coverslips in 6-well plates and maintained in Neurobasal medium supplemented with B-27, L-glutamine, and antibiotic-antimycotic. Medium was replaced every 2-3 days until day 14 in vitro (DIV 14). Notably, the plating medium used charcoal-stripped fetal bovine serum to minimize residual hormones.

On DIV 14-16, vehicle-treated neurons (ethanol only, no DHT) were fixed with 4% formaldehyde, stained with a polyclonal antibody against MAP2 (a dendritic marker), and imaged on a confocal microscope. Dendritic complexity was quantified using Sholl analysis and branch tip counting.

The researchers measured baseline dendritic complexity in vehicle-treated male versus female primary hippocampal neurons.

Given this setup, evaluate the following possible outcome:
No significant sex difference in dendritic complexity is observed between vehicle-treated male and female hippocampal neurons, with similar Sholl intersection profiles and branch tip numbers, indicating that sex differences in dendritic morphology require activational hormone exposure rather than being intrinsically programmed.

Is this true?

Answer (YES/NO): NO